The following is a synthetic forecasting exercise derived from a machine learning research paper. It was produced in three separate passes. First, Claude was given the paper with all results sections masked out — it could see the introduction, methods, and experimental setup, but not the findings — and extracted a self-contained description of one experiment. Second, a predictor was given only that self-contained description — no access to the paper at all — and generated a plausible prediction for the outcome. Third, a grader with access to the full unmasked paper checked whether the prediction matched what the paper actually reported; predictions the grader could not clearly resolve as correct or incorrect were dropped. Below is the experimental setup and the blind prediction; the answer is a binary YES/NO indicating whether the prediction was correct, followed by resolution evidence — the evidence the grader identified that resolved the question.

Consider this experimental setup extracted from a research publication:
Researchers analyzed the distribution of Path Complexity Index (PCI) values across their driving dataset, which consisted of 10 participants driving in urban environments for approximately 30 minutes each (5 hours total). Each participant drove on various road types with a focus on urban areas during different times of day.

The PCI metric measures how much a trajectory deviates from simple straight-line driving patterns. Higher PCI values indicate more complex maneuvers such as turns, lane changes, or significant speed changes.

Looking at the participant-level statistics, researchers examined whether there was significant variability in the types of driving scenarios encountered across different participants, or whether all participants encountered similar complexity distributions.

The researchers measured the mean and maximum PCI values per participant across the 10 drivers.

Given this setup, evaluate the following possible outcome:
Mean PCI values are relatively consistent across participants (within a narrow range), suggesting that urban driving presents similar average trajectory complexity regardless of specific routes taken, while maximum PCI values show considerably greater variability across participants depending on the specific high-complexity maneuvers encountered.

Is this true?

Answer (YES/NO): NO